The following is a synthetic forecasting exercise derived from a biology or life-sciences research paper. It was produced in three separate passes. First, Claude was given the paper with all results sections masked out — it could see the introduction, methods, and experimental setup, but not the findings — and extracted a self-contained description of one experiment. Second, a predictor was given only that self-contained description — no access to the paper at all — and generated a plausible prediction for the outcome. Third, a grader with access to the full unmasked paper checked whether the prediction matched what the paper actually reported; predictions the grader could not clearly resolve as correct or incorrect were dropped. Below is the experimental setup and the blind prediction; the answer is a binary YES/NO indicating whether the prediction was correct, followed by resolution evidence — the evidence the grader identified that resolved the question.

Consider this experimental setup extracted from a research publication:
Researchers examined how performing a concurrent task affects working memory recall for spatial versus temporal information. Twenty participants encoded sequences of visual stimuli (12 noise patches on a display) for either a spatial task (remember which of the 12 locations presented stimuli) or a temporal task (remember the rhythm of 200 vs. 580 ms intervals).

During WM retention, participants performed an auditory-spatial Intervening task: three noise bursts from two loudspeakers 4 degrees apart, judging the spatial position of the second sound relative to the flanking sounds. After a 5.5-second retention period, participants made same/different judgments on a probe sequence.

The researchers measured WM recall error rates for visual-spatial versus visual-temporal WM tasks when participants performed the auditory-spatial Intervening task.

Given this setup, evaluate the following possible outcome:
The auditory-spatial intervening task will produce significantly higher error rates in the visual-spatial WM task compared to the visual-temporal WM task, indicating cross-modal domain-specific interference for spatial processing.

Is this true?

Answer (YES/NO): NO